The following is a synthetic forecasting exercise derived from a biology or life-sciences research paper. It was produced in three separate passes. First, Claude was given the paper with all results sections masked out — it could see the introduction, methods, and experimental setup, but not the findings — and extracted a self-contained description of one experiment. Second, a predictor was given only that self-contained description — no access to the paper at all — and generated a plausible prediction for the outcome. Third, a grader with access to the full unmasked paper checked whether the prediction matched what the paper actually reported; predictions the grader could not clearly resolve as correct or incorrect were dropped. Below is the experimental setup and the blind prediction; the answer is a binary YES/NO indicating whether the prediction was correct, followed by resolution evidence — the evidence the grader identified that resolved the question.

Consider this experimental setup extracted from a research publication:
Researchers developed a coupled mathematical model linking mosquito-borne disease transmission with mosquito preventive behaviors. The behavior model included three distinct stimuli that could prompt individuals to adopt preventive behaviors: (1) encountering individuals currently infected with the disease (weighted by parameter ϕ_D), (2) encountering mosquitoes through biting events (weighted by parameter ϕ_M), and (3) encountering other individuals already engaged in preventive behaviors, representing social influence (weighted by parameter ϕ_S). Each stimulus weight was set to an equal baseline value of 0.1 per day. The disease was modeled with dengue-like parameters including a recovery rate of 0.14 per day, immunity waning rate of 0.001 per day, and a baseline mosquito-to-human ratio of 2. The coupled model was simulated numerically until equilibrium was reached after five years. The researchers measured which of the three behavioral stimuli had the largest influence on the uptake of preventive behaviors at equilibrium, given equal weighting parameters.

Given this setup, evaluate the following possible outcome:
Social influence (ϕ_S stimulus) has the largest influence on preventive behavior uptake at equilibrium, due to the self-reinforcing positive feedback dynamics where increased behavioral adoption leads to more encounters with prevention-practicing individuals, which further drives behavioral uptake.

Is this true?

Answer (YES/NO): NO